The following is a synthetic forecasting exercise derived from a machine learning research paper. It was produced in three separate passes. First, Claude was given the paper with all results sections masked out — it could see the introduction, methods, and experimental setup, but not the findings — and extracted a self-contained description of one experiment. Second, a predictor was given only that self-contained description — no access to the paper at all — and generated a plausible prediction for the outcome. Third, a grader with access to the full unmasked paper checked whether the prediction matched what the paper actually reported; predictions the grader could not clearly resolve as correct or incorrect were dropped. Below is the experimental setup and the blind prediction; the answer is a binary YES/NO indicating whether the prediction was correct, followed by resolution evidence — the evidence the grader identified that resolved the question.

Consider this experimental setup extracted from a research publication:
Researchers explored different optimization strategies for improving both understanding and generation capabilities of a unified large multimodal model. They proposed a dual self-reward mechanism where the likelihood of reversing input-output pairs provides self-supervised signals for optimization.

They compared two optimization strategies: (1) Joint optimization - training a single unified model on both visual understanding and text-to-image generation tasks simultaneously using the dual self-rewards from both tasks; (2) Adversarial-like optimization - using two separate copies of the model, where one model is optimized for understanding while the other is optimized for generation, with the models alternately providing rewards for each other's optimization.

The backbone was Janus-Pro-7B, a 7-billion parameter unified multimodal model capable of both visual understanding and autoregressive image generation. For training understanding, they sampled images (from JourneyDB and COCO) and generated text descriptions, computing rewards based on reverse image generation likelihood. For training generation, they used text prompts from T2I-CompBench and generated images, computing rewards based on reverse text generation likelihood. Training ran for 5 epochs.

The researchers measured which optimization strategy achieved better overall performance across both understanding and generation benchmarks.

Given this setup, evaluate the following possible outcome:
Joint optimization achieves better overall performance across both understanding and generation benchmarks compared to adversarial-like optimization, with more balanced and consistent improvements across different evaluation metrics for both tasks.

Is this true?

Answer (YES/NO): NO